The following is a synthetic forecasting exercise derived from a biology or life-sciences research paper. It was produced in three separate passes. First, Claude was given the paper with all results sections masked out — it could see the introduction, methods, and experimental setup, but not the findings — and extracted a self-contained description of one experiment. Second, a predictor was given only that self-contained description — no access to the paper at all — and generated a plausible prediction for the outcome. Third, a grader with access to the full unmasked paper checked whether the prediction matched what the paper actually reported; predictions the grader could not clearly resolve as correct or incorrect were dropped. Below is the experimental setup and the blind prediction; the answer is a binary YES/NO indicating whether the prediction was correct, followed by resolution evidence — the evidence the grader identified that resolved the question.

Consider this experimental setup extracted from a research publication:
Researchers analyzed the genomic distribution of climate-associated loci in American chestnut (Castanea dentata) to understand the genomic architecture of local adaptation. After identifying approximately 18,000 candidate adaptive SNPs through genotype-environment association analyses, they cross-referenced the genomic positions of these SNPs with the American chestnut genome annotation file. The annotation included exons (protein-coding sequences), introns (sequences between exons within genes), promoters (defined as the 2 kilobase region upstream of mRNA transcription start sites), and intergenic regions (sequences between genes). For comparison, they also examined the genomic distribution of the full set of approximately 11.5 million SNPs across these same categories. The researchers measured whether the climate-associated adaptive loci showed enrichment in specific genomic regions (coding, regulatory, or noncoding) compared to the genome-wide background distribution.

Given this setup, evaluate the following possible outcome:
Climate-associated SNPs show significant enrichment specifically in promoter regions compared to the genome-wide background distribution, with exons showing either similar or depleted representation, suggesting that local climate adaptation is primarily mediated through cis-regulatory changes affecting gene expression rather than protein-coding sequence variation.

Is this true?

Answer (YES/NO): NO